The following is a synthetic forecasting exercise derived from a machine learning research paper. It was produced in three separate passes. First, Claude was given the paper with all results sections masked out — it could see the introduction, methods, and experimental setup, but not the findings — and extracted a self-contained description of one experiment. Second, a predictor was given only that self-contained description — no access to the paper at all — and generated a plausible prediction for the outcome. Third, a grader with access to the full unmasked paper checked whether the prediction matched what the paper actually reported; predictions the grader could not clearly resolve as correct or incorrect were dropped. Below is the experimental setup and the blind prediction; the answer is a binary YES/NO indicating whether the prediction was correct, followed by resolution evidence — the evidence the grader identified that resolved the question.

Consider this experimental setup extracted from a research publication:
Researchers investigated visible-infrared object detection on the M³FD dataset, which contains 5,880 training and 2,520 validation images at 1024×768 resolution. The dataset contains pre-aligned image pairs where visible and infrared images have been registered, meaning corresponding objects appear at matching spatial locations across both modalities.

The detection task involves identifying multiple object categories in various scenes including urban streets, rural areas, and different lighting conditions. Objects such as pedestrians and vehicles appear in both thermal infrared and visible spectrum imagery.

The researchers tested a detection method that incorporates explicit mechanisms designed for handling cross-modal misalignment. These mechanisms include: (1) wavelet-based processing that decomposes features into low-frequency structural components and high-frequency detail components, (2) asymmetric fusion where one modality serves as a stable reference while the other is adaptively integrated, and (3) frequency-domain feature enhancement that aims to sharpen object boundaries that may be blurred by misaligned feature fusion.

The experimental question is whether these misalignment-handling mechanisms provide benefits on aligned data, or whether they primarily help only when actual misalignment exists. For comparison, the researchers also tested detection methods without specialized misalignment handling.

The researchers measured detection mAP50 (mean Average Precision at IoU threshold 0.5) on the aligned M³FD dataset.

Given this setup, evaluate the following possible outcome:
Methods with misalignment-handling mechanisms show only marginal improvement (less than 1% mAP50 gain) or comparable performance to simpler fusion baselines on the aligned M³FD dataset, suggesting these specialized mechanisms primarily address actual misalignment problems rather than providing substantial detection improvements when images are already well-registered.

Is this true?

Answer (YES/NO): YES